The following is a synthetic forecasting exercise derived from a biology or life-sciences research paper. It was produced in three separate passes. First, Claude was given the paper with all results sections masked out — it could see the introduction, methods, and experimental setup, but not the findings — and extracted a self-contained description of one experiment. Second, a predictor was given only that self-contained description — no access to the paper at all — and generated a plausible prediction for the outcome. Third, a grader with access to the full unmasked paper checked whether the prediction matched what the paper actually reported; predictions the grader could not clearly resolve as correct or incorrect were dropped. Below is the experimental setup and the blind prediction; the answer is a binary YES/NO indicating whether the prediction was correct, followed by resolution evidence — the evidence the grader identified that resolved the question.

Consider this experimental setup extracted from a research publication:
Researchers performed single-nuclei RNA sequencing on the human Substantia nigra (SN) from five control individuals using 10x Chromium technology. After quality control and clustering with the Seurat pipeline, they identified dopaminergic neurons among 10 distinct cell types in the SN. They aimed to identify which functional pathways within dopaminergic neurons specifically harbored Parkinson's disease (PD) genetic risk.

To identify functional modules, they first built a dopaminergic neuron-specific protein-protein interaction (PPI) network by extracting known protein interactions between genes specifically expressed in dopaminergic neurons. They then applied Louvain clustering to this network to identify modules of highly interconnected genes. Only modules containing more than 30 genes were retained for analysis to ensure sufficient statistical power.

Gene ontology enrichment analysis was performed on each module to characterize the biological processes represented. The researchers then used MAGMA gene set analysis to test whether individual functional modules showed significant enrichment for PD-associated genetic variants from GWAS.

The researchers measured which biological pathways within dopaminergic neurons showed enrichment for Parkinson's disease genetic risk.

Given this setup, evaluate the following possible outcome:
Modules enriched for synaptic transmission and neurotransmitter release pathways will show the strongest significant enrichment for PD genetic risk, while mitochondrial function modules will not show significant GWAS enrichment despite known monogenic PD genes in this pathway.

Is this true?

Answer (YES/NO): NO